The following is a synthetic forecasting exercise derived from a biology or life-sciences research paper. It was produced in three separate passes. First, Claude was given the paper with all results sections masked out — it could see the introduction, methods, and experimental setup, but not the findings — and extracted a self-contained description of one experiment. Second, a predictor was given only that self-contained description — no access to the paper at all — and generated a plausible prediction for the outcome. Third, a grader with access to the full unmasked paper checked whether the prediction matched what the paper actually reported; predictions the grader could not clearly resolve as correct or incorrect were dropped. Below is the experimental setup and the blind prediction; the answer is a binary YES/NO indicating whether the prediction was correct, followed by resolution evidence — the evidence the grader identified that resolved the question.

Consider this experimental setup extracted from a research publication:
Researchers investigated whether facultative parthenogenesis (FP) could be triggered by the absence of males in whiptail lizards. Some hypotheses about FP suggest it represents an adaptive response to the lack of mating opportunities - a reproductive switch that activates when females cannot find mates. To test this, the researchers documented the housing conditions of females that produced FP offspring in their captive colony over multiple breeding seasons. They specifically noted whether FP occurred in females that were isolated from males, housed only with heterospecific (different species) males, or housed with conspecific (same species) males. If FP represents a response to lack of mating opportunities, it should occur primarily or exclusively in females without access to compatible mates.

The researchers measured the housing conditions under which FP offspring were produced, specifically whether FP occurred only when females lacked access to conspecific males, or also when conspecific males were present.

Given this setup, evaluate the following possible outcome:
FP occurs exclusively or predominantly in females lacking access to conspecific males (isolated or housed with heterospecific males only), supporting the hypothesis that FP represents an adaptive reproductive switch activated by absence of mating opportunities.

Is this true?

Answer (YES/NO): NO